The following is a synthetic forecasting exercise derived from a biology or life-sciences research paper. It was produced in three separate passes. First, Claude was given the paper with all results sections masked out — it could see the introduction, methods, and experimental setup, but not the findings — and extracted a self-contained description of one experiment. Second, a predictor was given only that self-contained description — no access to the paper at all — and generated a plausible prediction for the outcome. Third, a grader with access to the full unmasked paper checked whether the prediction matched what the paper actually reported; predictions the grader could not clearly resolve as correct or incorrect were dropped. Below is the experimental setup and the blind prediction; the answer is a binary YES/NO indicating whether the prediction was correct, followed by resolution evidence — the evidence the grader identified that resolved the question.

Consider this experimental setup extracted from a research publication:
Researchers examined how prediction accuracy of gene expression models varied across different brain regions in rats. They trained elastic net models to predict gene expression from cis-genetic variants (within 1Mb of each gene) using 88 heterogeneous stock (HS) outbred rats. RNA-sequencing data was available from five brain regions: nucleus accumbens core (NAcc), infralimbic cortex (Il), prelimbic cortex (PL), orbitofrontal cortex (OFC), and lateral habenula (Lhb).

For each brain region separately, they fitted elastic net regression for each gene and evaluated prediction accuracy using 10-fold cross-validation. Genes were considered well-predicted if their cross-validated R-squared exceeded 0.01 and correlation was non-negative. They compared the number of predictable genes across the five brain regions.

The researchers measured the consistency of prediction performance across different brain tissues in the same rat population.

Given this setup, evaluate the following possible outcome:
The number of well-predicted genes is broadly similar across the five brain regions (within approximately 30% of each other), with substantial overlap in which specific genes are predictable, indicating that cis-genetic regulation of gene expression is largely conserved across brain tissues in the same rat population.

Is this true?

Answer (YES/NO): YES